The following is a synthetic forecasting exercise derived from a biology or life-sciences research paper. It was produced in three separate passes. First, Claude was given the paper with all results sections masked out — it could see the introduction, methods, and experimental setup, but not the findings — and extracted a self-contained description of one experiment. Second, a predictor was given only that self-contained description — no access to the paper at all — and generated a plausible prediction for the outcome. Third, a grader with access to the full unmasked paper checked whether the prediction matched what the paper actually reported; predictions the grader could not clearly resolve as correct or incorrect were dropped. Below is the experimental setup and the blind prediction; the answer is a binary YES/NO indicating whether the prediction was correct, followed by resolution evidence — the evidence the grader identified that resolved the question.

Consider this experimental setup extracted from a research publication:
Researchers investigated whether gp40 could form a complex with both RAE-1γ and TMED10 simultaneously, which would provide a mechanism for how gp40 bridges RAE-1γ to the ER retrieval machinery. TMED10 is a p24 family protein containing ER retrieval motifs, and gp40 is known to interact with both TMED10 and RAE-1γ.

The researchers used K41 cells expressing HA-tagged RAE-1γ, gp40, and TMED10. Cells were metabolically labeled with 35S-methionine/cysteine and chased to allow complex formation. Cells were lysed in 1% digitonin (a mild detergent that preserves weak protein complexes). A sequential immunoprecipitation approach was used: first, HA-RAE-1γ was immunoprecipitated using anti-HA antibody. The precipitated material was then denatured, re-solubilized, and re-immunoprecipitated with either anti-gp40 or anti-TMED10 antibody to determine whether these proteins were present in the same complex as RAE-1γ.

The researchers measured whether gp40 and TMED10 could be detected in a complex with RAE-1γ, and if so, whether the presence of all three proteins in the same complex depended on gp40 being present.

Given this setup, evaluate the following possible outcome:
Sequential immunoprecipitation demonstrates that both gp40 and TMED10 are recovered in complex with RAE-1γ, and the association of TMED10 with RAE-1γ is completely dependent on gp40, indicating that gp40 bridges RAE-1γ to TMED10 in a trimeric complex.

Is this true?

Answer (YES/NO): YES